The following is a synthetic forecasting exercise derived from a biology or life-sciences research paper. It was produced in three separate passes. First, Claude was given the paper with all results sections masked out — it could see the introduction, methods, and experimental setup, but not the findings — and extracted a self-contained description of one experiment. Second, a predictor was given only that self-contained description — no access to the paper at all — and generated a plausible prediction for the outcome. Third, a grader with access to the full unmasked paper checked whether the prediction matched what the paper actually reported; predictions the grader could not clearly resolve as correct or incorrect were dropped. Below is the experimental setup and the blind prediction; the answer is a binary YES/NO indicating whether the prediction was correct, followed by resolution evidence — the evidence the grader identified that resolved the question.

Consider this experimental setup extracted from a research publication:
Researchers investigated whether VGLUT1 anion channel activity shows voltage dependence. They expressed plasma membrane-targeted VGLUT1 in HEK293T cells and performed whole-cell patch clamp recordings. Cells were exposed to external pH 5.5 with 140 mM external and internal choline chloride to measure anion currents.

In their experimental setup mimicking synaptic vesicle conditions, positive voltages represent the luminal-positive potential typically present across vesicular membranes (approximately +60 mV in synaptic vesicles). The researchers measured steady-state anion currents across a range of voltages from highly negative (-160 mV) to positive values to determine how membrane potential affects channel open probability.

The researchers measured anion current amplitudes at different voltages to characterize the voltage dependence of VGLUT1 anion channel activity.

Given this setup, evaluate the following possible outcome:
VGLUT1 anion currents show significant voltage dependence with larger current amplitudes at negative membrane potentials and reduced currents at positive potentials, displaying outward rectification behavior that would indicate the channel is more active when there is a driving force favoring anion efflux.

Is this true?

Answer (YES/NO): NO